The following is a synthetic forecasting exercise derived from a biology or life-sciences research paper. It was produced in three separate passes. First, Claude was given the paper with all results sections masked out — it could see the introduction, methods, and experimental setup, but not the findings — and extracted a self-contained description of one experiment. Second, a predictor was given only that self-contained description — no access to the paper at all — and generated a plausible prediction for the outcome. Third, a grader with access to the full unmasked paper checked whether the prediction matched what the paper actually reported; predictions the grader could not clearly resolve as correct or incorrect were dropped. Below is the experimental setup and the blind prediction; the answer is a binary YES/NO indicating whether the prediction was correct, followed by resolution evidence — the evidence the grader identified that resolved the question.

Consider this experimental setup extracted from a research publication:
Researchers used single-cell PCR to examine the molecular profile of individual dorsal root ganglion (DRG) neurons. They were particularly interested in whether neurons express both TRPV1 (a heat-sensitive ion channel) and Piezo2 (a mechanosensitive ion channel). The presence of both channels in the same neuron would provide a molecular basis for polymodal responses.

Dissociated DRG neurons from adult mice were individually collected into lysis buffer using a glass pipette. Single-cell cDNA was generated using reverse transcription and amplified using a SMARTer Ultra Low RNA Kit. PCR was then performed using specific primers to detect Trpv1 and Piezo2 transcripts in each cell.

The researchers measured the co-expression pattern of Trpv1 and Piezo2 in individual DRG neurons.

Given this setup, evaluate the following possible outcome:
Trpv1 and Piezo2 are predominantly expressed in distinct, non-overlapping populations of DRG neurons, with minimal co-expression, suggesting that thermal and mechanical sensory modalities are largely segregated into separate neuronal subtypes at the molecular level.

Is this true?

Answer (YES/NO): NO